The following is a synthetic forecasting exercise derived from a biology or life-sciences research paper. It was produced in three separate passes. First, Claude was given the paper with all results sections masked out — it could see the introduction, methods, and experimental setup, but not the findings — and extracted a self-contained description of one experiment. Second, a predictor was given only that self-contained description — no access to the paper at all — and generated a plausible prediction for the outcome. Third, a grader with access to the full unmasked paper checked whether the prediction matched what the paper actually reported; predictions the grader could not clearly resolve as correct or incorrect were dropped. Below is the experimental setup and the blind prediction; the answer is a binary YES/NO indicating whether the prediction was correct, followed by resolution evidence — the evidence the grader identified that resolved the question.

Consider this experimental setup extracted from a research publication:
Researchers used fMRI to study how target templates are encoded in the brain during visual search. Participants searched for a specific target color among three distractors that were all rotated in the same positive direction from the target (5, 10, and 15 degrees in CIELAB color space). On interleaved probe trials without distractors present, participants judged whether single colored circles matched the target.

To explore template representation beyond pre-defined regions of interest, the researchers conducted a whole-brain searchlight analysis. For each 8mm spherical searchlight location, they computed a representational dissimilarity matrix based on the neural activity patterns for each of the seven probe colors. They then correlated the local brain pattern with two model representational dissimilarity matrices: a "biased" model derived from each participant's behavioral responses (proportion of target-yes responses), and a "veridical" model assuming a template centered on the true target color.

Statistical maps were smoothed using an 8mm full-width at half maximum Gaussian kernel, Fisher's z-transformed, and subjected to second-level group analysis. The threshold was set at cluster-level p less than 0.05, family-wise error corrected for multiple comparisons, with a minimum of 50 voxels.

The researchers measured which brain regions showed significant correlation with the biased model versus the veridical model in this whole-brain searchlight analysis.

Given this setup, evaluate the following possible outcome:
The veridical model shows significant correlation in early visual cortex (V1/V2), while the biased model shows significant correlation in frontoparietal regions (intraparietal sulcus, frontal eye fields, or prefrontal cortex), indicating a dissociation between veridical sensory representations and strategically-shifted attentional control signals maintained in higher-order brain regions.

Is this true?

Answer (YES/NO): YES